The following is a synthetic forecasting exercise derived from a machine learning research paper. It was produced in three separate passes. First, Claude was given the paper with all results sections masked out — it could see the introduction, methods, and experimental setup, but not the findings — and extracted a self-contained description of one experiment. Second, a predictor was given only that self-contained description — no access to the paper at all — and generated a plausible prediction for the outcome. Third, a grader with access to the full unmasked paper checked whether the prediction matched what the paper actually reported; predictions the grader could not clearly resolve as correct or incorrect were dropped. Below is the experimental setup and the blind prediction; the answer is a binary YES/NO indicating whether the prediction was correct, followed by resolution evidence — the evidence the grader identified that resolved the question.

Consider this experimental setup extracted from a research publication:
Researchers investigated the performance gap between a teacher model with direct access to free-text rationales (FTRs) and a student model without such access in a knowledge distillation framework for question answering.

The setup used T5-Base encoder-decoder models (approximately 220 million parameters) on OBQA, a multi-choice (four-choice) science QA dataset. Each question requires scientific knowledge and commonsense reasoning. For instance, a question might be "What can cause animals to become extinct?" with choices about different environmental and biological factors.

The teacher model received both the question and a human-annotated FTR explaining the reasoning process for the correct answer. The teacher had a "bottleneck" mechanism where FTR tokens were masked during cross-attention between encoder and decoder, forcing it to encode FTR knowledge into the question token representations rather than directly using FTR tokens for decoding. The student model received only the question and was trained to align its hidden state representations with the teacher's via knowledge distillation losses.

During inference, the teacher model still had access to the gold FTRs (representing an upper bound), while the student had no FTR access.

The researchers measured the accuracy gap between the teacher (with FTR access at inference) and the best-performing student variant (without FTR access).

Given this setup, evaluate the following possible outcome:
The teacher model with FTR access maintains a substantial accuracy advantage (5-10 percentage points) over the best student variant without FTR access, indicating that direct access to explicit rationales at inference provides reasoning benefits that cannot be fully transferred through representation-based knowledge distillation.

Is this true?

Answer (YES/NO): NO